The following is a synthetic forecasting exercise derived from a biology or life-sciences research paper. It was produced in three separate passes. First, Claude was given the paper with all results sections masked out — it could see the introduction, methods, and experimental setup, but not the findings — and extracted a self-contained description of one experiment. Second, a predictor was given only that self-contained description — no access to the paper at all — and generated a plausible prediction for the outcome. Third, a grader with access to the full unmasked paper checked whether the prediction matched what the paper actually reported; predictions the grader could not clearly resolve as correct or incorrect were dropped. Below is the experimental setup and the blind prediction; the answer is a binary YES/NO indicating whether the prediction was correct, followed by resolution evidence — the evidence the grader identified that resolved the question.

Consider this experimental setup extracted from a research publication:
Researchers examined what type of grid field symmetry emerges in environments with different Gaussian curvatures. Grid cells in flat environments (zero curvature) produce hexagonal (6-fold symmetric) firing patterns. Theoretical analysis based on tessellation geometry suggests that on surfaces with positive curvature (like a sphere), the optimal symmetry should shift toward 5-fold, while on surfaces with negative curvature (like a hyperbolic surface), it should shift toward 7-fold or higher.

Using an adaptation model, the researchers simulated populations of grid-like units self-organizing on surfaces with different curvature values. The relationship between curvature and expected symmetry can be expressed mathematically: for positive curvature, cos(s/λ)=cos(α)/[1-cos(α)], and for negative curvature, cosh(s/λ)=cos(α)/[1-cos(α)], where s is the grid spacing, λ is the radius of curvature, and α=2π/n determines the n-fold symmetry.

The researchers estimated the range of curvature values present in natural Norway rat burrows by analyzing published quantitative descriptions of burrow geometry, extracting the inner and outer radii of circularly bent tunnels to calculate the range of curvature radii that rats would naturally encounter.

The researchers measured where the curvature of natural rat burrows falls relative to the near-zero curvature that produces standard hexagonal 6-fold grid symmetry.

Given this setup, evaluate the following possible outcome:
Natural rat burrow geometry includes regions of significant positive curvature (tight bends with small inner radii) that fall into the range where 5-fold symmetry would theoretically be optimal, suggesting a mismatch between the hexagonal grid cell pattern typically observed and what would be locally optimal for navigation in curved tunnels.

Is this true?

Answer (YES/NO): YES